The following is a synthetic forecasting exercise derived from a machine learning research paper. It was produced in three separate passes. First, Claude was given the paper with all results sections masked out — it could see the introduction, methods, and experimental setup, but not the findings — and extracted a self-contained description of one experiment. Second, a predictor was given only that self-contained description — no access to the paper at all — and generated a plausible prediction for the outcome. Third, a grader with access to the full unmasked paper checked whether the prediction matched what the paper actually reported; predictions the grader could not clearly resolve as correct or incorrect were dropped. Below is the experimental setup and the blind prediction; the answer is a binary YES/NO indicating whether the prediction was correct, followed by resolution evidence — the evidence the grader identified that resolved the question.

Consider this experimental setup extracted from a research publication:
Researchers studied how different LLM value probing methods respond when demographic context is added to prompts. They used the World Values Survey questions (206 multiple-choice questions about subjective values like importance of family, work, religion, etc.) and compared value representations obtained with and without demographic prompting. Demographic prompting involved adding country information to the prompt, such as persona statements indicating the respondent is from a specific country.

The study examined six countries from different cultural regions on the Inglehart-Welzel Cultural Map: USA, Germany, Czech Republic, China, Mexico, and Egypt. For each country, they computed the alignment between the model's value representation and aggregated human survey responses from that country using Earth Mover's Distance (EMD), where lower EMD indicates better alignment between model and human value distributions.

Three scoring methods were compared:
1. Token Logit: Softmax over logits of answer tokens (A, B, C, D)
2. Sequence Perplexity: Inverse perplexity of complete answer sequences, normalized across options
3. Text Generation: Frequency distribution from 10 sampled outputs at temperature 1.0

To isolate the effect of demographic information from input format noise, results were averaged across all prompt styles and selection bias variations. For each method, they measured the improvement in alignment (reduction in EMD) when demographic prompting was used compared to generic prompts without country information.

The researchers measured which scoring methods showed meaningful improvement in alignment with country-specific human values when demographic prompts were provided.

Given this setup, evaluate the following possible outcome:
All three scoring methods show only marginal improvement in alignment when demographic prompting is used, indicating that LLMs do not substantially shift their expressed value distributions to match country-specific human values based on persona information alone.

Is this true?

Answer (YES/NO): NO